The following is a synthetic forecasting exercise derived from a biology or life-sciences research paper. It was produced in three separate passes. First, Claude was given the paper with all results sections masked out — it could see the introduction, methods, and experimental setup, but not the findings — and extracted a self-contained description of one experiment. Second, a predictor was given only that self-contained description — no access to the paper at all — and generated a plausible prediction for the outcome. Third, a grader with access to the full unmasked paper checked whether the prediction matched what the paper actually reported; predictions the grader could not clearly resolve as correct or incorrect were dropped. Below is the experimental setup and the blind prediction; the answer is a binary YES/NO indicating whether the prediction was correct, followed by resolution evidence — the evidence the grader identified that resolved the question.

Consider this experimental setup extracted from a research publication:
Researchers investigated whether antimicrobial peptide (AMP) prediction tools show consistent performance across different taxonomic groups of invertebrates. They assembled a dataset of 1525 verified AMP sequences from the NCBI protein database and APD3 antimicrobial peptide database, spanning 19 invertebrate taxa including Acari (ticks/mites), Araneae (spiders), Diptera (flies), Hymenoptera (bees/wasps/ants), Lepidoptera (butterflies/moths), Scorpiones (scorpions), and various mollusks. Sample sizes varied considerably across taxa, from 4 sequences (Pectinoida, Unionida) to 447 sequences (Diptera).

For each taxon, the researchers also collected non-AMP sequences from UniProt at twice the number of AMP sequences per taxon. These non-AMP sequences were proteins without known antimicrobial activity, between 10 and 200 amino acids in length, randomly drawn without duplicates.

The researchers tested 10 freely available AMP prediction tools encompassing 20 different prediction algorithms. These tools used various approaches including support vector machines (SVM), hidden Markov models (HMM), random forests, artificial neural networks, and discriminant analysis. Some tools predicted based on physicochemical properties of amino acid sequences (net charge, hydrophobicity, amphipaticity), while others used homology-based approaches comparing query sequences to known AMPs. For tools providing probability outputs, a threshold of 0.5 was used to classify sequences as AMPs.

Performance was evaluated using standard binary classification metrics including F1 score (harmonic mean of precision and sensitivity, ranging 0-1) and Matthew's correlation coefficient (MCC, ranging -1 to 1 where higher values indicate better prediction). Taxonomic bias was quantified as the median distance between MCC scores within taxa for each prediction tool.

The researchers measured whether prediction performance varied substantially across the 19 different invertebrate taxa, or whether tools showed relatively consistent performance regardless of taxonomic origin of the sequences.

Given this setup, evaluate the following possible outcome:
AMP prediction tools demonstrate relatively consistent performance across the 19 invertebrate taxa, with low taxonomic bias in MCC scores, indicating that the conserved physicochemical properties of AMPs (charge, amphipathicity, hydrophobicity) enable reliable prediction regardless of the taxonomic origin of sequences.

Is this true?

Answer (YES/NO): NO